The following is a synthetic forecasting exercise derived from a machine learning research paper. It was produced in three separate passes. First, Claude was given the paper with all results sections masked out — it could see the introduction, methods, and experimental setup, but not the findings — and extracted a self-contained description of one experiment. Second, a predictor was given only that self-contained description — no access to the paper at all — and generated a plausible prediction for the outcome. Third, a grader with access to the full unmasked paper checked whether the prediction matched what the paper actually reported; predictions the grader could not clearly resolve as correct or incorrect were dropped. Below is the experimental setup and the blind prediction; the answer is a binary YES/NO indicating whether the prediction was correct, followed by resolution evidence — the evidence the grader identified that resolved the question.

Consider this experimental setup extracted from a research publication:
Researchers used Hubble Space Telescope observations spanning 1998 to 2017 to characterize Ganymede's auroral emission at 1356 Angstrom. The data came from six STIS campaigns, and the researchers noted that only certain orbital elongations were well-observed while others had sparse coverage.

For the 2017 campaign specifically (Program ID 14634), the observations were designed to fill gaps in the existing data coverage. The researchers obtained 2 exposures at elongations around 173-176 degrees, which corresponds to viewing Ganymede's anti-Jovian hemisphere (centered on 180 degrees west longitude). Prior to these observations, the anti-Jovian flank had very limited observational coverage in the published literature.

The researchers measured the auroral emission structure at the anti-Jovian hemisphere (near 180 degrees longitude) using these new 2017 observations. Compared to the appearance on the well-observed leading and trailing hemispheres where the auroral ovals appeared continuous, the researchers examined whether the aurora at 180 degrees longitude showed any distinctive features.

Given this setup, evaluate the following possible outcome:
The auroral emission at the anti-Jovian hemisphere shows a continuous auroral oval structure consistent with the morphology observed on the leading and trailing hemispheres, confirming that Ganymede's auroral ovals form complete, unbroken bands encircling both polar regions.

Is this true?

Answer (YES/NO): NO